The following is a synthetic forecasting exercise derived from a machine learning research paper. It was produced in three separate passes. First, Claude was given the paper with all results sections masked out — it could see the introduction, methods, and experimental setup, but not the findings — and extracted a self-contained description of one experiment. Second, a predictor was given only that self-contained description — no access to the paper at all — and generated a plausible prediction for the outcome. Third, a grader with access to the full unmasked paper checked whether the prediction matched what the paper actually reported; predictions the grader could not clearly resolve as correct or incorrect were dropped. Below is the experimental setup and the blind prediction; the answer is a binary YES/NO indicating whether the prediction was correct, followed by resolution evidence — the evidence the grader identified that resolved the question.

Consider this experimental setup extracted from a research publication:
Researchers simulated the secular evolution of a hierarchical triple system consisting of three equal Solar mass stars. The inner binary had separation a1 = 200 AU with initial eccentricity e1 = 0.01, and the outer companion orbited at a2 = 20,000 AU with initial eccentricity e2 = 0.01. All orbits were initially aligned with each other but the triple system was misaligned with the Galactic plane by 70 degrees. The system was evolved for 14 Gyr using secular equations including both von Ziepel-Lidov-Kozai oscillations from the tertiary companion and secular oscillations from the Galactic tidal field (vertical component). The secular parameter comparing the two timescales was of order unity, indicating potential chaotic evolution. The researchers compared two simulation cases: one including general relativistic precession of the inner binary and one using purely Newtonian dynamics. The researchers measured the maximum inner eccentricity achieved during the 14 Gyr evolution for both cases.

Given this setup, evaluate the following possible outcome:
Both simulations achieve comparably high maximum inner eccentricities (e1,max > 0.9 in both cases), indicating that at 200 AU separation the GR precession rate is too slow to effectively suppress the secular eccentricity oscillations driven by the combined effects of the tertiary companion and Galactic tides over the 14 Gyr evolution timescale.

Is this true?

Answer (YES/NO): NO